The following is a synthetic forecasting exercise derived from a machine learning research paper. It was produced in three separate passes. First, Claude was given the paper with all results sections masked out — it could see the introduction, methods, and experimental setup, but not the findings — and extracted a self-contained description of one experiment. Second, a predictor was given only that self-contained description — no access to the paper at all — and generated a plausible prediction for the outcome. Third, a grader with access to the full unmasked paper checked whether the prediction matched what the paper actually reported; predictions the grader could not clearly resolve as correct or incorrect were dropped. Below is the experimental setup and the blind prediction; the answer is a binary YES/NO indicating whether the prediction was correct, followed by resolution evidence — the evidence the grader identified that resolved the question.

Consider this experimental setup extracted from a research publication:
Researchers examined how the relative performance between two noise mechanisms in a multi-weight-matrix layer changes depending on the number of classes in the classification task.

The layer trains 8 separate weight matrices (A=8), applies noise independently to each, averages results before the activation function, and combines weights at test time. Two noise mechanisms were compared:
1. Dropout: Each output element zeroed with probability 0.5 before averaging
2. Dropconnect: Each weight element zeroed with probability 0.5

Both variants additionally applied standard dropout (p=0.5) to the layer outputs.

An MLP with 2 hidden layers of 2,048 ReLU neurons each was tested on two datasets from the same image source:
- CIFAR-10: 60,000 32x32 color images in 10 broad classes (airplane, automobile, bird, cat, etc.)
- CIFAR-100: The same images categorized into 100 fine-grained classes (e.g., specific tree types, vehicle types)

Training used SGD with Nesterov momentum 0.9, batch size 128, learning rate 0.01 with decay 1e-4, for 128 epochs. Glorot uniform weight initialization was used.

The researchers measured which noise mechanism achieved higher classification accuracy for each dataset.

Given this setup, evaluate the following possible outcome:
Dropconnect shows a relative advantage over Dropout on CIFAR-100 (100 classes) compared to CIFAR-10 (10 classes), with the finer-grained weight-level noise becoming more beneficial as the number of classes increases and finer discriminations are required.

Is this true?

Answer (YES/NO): YES